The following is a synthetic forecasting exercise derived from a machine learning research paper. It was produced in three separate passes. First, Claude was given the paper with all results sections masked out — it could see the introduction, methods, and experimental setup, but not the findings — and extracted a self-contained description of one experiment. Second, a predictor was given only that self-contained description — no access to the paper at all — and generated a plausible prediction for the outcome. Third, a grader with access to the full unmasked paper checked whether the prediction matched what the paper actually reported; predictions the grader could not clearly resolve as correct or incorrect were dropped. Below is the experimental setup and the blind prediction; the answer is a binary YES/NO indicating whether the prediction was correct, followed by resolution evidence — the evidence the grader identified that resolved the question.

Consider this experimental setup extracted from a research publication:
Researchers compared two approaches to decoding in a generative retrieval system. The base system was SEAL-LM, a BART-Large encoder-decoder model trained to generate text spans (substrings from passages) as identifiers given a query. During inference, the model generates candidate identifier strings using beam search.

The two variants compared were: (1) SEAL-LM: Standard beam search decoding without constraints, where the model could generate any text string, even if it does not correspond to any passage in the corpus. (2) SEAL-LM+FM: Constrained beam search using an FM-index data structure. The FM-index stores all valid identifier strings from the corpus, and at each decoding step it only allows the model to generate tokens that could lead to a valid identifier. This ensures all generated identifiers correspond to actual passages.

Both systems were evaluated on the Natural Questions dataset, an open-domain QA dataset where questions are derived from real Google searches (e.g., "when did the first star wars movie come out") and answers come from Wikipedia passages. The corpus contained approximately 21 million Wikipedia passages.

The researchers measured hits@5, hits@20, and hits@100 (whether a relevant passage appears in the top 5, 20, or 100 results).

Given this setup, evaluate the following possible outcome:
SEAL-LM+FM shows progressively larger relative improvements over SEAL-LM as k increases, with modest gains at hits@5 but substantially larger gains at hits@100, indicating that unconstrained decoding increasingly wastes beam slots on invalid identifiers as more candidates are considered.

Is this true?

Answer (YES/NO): YES